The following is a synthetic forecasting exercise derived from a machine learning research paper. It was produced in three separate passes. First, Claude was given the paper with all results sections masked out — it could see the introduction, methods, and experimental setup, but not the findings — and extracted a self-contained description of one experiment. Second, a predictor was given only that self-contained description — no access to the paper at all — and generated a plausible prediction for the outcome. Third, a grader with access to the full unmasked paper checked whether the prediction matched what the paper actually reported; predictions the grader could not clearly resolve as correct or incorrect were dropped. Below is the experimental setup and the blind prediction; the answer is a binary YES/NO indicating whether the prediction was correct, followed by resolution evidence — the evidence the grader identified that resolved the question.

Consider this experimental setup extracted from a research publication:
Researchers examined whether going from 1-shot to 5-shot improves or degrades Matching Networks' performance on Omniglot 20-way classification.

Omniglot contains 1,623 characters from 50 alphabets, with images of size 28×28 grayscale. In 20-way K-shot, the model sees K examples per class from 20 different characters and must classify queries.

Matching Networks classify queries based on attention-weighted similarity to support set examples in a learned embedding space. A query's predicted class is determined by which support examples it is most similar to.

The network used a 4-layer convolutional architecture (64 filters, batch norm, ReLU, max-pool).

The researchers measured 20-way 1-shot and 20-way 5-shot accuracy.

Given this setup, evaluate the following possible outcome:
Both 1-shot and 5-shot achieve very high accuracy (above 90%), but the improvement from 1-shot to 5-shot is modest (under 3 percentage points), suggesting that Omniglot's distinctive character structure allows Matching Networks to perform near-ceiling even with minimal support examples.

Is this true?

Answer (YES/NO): NO